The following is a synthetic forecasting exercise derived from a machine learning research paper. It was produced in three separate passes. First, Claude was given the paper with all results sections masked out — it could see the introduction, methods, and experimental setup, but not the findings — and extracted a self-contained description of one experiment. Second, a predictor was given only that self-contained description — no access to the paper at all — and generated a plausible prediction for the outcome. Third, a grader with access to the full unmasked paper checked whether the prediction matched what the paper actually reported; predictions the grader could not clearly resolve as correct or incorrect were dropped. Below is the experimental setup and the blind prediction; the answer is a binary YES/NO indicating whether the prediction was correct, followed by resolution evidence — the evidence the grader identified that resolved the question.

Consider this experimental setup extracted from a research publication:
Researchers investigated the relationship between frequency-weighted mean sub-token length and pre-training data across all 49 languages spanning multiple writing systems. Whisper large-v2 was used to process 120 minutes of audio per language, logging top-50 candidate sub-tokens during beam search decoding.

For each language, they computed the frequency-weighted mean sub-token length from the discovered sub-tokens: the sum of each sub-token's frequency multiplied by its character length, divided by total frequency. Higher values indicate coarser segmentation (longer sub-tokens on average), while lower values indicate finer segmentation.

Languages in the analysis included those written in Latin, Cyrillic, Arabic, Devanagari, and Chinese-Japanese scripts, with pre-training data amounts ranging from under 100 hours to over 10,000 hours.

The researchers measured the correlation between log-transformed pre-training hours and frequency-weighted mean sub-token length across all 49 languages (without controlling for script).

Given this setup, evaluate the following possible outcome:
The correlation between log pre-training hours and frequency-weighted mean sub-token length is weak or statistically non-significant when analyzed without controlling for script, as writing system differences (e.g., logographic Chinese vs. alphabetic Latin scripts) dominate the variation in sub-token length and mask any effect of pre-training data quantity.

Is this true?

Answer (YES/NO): YES